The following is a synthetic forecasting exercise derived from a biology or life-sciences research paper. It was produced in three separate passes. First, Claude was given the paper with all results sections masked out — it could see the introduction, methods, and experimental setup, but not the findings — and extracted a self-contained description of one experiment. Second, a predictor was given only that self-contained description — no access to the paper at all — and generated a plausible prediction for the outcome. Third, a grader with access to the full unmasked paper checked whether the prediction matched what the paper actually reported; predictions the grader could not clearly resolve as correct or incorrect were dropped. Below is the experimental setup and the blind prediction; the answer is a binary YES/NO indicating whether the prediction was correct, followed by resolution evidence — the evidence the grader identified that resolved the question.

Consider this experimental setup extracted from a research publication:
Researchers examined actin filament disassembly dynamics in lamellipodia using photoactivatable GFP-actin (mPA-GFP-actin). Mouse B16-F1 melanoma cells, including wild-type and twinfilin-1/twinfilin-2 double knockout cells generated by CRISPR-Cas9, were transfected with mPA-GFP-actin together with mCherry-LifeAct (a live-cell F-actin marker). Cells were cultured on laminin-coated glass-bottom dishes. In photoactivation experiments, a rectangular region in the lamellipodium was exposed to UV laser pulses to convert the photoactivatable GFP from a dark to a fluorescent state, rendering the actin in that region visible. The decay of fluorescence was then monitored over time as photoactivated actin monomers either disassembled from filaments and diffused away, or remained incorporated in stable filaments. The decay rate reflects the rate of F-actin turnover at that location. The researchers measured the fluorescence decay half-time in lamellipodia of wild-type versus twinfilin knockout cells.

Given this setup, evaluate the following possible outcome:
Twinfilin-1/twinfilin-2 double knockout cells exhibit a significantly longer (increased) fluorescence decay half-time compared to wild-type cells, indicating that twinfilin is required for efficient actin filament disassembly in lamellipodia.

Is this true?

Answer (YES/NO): YES